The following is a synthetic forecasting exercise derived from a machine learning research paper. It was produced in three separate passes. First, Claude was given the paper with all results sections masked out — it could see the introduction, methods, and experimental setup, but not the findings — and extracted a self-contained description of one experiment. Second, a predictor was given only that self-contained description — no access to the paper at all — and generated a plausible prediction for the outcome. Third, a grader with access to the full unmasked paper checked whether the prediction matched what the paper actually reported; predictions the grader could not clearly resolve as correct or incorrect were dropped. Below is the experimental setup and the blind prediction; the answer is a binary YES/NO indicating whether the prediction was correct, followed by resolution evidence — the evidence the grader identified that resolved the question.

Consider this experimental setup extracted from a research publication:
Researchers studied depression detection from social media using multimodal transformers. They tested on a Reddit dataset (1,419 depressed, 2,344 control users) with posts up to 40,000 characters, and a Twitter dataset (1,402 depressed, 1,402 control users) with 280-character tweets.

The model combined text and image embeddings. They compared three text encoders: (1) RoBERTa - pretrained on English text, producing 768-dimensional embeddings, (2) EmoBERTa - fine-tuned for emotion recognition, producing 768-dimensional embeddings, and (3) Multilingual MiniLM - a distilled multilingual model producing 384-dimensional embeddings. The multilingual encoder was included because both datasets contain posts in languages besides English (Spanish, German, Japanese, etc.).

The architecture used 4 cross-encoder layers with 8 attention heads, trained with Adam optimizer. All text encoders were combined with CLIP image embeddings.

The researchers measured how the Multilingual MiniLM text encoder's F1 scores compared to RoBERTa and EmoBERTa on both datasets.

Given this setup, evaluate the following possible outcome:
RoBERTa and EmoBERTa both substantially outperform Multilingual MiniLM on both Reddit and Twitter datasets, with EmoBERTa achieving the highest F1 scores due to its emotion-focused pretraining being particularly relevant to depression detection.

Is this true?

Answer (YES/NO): NO